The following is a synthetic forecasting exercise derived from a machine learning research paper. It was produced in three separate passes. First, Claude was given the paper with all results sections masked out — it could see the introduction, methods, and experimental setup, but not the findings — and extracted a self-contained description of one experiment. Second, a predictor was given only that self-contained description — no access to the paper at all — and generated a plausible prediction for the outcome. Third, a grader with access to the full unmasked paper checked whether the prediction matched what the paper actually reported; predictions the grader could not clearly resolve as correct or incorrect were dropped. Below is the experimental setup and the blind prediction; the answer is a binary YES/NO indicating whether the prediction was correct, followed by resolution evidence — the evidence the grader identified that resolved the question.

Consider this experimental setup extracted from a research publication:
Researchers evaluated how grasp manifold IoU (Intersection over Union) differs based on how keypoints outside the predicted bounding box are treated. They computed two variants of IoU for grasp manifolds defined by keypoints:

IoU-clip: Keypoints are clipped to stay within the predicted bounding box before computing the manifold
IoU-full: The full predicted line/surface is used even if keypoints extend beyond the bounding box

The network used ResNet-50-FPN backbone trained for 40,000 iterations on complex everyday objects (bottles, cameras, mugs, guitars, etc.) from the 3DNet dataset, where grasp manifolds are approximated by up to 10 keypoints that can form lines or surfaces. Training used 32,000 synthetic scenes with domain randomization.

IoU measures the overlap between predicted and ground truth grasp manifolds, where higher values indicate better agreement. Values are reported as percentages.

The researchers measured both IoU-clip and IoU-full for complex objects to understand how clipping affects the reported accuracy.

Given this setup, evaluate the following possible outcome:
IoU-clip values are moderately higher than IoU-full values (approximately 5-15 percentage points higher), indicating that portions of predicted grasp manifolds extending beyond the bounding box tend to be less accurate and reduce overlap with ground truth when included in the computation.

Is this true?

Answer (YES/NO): NO